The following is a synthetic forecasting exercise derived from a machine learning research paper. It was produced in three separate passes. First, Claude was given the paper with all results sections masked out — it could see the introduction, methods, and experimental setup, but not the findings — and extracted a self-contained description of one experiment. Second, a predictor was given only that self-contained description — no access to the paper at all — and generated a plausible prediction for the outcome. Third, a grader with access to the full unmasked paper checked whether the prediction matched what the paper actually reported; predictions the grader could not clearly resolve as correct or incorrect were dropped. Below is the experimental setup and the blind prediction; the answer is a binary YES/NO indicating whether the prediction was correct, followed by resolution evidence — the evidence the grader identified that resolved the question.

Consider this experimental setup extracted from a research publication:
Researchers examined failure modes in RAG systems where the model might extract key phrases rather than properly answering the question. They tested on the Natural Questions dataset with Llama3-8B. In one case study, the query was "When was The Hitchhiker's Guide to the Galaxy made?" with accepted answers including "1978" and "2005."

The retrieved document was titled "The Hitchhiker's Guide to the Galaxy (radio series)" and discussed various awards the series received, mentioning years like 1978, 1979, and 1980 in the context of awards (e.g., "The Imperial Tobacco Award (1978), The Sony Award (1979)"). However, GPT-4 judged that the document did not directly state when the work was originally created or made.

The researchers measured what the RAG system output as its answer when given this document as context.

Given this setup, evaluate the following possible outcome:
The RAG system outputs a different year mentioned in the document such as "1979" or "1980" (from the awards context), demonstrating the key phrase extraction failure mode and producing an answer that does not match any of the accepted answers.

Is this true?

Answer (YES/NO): NO